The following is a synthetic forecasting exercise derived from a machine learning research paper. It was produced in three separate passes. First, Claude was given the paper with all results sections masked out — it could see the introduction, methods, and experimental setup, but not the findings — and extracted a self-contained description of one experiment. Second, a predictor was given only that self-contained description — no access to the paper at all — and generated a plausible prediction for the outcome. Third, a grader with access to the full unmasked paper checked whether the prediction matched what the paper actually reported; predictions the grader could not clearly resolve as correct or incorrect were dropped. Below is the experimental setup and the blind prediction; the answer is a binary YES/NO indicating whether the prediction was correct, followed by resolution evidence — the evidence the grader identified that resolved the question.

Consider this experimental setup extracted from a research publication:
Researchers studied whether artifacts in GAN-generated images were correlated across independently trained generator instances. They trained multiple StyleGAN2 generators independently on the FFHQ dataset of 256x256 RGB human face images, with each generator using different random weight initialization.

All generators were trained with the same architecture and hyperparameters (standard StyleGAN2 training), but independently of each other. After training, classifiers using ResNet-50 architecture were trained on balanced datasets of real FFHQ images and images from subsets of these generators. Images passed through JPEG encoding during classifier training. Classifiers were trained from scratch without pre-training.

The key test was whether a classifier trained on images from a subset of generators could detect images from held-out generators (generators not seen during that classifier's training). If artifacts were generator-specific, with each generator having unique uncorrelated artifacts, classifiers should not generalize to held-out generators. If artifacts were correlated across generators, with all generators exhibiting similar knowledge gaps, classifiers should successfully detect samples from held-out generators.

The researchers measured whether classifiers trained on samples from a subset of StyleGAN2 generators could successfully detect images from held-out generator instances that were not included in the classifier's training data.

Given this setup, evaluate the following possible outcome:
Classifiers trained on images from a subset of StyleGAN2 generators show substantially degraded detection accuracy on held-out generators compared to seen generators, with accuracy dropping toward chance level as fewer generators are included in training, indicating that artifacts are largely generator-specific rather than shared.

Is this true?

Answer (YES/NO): NO